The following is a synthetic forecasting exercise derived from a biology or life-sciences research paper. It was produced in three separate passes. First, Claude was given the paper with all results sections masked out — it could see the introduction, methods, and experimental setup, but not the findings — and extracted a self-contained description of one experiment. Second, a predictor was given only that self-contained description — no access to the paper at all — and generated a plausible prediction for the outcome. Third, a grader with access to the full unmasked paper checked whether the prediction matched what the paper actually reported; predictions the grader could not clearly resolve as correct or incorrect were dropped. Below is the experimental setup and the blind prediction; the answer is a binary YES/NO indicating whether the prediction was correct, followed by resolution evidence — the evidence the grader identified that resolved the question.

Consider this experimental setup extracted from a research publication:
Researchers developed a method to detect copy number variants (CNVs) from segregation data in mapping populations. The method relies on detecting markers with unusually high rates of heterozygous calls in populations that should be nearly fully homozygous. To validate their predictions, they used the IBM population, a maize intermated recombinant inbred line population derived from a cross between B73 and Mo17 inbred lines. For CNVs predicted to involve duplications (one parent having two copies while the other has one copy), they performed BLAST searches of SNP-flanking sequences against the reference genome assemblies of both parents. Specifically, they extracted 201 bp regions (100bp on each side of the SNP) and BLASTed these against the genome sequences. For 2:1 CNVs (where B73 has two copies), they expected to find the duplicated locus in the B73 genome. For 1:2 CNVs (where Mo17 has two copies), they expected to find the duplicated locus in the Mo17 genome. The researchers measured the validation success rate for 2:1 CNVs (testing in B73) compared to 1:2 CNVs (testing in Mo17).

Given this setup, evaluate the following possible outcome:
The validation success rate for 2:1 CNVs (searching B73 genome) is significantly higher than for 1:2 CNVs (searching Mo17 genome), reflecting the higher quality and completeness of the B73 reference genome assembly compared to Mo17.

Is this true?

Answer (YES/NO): YES